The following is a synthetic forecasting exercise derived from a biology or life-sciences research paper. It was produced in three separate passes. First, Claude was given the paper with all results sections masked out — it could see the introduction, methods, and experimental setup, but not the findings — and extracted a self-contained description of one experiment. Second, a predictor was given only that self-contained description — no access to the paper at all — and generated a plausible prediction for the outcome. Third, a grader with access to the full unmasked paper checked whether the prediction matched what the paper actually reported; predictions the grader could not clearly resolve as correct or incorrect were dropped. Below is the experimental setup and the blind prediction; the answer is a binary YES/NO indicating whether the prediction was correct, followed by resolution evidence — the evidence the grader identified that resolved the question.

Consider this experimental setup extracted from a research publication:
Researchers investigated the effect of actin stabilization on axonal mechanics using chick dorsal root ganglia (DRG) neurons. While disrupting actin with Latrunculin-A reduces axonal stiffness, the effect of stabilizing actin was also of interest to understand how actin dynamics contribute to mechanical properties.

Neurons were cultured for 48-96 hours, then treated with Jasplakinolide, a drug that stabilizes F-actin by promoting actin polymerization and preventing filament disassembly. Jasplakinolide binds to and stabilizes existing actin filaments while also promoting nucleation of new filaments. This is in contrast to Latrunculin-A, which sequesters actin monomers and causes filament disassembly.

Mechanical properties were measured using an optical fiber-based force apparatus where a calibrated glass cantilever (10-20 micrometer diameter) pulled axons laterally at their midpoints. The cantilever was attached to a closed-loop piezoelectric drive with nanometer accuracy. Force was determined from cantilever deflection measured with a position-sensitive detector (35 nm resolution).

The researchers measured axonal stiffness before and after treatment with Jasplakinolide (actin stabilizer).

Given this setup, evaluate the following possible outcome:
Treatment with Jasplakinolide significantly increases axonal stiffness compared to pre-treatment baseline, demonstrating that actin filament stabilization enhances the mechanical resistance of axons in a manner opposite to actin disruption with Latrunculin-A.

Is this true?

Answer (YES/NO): YES